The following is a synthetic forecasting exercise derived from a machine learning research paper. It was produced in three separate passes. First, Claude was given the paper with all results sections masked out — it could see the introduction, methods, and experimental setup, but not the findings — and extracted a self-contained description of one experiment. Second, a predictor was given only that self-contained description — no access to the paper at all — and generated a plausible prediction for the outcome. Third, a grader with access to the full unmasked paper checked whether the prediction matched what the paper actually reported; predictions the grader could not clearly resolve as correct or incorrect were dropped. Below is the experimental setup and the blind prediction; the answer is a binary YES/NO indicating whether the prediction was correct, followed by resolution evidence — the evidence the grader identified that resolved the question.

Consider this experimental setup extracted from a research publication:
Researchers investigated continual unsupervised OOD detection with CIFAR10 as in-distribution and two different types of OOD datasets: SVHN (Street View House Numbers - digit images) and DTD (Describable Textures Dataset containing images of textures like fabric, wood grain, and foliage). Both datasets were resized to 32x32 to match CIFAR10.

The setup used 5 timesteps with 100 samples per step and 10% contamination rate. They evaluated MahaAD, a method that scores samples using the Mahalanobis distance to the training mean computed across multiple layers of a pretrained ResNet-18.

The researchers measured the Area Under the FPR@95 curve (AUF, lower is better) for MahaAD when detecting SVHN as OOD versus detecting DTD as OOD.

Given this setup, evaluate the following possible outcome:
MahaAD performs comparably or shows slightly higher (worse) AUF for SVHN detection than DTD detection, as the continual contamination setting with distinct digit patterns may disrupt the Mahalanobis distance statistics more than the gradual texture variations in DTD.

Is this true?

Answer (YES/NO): NO